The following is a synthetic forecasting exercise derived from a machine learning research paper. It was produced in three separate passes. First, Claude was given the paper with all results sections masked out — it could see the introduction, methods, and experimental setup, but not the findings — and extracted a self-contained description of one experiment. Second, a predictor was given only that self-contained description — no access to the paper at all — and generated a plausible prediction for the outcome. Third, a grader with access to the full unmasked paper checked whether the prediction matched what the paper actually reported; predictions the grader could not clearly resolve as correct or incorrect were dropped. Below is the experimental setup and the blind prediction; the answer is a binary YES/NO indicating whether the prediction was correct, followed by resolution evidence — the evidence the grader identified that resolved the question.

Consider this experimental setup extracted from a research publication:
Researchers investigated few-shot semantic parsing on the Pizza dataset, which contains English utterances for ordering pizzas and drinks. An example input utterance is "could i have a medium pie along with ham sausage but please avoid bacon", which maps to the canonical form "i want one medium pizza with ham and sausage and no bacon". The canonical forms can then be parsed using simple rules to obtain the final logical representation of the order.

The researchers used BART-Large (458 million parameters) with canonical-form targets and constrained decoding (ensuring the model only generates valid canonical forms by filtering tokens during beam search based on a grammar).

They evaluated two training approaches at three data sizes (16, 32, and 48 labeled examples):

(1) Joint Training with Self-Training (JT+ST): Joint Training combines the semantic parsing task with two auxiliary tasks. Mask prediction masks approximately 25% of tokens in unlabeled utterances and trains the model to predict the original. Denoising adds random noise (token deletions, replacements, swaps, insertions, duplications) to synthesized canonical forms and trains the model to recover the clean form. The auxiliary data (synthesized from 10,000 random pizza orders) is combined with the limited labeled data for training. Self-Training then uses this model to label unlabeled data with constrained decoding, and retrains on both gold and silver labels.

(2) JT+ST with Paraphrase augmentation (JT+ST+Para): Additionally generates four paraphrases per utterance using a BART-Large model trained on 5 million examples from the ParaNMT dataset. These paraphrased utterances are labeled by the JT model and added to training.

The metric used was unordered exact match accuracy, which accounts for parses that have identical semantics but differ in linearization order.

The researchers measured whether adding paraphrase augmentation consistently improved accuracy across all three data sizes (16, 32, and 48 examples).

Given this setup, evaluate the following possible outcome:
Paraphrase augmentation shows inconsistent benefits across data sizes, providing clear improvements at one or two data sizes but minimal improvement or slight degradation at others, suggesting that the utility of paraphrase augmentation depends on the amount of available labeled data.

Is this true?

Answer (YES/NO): YES